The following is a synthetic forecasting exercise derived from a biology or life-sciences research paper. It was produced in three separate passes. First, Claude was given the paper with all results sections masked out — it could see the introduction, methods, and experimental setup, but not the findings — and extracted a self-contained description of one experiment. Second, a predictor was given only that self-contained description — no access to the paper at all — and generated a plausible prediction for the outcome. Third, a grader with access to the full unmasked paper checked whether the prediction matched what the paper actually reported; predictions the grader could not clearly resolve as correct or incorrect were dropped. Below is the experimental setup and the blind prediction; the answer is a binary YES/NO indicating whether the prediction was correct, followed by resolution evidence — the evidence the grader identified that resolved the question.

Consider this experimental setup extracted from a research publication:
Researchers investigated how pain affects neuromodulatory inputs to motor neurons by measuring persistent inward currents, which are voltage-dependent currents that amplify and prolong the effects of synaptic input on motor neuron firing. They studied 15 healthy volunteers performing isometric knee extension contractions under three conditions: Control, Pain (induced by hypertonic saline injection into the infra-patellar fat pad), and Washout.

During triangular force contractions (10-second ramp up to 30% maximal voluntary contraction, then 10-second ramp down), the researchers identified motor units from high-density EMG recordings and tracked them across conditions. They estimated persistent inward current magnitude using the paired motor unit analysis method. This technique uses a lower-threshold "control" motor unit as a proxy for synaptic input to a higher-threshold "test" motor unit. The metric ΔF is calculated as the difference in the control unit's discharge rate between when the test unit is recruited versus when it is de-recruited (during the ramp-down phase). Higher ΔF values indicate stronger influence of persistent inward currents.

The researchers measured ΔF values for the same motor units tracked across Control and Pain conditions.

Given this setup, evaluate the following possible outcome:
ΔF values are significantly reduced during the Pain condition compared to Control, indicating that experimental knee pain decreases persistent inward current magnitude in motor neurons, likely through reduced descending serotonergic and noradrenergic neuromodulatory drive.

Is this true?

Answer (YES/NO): NO